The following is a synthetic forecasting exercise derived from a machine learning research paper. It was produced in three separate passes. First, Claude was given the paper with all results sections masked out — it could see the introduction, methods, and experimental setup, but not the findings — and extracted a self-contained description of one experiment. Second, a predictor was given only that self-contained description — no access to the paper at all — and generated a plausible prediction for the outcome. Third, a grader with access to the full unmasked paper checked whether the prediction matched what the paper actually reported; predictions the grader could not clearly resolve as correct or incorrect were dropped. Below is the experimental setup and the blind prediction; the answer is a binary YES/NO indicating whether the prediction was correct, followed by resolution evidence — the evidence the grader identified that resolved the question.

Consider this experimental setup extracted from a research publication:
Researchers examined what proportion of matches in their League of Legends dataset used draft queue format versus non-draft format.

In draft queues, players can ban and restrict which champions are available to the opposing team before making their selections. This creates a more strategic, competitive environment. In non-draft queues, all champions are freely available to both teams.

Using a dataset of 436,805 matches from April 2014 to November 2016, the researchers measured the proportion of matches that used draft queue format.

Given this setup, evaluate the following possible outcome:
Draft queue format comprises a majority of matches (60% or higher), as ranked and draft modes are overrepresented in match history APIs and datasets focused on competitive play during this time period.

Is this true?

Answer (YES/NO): YES